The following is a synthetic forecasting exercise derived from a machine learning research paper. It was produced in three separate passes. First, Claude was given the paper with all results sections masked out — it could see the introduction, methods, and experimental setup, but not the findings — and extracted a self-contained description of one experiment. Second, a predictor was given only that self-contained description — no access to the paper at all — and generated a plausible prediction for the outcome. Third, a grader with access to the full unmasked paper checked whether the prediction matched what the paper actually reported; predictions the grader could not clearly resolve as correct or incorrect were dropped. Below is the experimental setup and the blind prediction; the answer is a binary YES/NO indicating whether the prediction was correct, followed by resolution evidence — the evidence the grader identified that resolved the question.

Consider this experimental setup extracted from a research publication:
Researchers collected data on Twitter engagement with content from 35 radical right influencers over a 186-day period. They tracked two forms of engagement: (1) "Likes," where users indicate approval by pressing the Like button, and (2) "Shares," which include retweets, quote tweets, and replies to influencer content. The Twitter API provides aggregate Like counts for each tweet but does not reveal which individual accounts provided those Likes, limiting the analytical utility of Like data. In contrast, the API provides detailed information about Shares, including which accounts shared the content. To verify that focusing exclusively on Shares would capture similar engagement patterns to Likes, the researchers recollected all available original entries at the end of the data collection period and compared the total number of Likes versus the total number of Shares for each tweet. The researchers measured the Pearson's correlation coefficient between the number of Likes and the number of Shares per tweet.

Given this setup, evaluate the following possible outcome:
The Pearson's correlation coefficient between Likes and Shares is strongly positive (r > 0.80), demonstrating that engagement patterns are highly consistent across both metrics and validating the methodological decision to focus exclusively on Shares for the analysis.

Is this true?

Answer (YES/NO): YES